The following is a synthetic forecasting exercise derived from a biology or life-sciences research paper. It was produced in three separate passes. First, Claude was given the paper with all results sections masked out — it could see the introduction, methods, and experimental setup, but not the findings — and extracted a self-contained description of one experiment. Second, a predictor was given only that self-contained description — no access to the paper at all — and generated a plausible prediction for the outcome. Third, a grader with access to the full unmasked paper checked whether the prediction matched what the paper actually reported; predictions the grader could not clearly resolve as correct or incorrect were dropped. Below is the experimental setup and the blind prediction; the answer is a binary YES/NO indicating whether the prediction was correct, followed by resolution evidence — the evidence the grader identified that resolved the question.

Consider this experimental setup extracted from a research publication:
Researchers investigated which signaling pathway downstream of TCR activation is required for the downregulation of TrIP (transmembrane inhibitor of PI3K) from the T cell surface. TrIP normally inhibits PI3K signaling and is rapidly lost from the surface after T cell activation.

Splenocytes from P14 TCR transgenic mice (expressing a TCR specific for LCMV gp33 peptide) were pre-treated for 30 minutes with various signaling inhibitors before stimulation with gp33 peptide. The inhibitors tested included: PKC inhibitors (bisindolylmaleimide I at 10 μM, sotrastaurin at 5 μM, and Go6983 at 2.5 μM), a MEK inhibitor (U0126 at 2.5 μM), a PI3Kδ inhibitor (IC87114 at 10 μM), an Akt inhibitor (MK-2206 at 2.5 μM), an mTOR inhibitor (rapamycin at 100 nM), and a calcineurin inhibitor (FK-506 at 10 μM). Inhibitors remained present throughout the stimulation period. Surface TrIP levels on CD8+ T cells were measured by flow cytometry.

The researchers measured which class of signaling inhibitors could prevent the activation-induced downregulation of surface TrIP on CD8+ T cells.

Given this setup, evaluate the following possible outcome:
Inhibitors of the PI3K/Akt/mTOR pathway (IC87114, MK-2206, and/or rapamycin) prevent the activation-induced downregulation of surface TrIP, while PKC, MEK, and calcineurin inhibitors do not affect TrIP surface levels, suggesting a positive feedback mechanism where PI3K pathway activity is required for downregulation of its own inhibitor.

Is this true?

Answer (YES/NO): NO